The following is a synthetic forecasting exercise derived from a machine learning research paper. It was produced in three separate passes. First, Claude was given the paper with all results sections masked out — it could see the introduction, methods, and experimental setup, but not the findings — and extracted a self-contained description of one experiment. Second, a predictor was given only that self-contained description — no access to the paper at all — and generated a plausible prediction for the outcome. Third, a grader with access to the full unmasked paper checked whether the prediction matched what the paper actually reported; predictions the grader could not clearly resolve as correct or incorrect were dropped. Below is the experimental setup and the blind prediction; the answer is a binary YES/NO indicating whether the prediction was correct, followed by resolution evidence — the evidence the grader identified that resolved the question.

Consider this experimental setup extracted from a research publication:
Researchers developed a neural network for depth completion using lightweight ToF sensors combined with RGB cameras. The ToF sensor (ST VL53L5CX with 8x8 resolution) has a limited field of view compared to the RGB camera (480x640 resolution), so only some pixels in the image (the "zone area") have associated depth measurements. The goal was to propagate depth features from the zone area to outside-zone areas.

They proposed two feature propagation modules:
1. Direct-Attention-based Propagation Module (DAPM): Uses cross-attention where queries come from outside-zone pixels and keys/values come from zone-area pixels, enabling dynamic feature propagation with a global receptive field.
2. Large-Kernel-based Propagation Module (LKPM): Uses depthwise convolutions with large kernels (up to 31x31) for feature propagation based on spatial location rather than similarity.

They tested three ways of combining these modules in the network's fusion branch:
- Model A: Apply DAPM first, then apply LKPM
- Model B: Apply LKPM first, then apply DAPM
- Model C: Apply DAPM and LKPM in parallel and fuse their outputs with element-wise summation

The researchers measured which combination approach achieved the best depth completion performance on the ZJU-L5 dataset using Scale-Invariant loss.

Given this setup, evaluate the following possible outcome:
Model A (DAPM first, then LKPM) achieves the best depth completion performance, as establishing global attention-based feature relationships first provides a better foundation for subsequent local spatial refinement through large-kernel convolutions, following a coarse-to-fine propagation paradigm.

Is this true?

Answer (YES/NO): YES